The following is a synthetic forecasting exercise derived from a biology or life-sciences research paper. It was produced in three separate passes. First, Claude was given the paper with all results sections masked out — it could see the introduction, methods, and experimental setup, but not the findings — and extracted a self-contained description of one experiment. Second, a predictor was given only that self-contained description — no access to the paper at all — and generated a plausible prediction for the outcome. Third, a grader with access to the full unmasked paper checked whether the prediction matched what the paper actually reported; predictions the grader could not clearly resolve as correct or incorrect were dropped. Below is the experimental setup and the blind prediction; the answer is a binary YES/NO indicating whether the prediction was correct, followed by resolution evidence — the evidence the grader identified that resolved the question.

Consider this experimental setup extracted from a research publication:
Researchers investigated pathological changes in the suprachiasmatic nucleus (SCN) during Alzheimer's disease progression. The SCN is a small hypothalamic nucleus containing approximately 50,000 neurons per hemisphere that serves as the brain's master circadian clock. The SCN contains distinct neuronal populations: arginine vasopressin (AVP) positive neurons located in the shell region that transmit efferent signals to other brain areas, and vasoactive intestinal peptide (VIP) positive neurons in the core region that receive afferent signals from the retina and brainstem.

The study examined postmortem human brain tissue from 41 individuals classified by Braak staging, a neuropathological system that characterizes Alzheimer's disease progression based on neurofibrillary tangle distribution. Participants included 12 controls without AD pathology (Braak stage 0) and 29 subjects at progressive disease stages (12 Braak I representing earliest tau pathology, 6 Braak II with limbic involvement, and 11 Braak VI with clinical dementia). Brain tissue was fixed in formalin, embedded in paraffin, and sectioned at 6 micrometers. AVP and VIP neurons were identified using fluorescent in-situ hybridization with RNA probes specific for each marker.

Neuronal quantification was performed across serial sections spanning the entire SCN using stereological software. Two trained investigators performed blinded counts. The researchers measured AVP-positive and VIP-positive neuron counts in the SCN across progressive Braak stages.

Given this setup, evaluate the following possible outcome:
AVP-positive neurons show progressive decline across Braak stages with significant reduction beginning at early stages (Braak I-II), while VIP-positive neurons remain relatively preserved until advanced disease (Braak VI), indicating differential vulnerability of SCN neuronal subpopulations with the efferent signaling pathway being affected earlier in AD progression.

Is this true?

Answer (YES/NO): NO